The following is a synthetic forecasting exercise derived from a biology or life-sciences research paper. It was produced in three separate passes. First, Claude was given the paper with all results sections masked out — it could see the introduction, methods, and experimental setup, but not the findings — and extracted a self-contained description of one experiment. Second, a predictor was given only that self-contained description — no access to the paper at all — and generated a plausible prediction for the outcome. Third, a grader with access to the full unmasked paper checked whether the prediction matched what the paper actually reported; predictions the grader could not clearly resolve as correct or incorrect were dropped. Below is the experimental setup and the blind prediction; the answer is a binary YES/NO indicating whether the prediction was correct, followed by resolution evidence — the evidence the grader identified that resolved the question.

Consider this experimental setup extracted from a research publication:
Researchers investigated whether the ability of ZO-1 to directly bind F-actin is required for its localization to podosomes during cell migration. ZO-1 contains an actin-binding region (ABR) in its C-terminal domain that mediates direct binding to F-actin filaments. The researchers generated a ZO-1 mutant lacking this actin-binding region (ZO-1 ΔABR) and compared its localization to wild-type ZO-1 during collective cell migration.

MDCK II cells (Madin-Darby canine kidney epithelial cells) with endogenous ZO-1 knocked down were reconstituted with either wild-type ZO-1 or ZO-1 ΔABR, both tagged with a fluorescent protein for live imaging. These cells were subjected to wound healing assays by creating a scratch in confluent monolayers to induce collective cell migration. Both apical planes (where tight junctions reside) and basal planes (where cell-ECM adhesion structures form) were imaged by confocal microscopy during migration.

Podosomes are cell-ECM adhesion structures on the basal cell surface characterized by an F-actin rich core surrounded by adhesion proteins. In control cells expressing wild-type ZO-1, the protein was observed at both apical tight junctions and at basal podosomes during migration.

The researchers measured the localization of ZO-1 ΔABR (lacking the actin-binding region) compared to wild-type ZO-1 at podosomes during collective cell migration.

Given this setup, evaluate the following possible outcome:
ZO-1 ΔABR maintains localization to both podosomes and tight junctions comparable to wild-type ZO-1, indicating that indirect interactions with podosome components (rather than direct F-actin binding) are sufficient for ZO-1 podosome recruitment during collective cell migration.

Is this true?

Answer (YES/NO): NO